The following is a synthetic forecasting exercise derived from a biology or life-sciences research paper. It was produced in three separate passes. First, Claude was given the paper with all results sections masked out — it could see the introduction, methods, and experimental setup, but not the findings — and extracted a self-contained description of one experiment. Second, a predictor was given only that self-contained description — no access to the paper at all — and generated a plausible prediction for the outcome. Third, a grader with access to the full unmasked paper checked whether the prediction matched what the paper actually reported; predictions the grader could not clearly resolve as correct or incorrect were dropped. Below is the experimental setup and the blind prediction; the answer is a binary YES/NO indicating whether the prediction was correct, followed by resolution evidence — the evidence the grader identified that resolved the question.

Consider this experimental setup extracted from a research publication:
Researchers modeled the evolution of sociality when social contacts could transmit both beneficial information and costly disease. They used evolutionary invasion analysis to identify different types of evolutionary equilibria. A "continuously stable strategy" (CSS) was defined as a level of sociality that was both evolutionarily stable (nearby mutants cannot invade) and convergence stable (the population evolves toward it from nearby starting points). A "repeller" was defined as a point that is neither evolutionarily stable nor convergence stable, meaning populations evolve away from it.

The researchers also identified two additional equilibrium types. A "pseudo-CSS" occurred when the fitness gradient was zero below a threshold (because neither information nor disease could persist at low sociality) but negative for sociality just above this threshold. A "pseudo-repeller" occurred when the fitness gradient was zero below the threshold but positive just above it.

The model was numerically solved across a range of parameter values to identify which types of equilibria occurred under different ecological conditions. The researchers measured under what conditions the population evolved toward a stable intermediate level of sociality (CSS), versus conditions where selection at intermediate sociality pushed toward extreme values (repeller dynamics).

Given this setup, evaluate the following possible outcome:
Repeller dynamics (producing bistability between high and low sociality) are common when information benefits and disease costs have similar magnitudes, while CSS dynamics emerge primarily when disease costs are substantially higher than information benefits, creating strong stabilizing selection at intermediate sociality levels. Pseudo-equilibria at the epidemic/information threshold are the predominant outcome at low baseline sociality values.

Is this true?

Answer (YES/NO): NO